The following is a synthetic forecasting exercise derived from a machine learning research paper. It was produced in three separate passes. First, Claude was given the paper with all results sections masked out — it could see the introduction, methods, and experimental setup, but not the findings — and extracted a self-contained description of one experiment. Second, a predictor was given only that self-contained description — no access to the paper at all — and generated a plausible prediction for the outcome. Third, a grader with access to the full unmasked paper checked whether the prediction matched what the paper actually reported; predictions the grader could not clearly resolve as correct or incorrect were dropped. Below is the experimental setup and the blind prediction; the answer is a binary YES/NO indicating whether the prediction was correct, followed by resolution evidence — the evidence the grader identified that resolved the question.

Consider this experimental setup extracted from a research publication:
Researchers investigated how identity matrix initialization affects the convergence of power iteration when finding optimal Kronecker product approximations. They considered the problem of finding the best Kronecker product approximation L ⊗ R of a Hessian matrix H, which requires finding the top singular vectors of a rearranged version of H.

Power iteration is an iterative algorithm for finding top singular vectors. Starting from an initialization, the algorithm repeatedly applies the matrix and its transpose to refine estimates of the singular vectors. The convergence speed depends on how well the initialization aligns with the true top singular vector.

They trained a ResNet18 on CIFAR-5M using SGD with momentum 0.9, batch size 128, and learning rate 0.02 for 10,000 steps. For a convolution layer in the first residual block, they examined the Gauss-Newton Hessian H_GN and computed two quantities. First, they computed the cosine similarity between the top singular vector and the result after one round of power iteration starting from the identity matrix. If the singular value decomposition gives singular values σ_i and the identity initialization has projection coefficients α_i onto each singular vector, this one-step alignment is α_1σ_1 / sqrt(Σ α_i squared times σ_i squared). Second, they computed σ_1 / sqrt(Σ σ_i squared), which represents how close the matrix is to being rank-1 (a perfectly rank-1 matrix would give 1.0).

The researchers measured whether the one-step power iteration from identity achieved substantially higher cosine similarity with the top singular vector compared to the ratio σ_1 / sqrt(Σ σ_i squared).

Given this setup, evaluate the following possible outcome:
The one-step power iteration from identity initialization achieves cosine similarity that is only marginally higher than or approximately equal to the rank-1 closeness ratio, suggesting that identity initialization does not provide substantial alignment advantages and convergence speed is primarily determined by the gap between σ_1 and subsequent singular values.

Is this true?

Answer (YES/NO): NO